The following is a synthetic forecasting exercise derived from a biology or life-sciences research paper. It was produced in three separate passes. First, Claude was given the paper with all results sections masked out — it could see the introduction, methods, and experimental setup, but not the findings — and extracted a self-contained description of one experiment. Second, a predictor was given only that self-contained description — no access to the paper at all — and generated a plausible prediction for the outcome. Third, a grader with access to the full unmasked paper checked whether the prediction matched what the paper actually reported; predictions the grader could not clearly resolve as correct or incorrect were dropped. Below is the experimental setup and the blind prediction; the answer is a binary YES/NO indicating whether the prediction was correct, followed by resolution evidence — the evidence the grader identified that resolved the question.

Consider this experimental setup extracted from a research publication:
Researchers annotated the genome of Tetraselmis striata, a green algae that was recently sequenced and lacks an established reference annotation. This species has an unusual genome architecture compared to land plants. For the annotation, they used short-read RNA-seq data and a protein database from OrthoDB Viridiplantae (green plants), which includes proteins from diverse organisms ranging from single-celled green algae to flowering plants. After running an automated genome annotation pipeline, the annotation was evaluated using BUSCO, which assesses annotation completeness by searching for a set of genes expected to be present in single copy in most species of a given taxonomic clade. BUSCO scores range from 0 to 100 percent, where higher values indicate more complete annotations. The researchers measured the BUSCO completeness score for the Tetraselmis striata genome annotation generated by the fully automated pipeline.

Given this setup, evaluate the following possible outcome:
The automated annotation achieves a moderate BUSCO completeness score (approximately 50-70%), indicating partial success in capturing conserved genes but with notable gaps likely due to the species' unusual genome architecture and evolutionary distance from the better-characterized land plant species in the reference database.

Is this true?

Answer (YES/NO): NO